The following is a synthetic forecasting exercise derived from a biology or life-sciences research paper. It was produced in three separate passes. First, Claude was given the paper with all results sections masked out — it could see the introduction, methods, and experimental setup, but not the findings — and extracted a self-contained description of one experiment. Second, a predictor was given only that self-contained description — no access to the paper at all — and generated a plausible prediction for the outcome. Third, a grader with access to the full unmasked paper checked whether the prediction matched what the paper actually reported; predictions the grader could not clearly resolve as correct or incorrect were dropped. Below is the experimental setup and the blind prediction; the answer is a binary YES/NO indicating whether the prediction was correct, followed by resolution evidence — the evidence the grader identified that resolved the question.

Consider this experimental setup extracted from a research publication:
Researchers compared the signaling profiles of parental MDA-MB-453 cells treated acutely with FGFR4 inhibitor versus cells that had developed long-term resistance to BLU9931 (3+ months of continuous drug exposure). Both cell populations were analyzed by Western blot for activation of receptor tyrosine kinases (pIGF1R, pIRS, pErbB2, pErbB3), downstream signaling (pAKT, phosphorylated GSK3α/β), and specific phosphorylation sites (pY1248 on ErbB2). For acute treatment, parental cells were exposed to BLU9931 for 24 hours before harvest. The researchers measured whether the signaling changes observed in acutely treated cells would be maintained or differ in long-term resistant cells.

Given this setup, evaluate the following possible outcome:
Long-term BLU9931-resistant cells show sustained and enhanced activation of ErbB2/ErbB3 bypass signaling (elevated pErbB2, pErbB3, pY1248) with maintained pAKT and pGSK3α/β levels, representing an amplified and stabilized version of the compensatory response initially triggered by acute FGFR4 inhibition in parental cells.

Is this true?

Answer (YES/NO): YES